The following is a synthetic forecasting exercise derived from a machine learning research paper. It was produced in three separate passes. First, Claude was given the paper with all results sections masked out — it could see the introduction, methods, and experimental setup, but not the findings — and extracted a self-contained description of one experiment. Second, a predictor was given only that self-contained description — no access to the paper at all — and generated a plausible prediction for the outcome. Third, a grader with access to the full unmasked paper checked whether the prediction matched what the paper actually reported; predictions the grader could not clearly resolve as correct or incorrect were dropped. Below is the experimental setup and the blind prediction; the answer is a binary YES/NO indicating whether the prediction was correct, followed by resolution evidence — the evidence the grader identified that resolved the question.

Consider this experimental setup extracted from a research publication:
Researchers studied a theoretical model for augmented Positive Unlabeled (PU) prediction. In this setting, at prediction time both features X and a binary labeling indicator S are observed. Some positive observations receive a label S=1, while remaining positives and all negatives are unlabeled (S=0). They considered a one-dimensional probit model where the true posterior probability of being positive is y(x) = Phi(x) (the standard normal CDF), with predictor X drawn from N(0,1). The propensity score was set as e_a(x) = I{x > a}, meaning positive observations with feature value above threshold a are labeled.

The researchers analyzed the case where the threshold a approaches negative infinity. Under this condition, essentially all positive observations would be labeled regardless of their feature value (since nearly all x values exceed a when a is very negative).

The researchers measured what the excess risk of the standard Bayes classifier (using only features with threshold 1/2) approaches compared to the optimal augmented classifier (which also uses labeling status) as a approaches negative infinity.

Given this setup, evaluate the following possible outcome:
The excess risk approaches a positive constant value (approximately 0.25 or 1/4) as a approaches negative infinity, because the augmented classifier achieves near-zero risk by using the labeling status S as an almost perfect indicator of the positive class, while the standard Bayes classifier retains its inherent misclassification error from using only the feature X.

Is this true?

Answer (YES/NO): YES